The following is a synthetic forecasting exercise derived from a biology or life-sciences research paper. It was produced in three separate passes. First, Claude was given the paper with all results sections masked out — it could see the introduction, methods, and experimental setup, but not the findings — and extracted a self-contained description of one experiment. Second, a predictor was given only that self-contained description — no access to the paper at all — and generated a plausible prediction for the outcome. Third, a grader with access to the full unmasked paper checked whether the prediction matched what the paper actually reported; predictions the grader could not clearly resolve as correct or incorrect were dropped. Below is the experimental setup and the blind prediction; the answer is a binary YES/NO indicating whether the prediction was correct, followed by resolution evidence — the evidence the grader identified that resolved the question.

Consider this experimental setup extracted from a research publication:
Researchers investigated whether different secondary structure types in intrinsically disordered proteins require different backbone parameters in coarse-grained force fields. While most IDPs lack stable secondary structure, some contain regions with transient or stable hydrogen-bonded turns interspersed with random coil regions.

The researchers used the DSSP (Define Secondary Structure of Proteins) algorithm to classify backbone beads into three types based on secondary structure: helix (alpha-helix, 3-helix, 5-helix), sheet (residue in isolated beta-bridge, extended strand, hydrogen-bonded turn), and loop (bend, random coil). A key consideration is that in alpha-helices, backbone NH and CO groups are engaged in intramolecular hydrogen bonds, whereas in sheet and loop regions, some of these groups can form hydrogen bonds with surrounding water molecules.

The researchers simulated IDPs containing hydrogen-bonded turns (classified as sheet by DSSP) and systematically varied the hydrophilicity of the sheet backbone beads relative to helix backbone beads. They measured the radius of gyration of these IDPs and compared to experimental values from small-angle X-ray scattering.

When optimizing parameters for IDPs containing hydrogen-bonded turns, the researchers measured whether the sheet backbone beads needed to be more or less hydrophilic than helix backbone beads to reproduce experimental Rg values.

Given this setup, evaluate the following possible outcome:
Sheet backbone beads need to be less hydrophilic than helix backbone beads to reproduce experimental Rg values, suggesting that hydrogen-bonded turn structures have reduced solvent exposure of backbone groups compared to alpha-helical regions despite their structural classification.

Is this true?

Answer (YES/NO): NO